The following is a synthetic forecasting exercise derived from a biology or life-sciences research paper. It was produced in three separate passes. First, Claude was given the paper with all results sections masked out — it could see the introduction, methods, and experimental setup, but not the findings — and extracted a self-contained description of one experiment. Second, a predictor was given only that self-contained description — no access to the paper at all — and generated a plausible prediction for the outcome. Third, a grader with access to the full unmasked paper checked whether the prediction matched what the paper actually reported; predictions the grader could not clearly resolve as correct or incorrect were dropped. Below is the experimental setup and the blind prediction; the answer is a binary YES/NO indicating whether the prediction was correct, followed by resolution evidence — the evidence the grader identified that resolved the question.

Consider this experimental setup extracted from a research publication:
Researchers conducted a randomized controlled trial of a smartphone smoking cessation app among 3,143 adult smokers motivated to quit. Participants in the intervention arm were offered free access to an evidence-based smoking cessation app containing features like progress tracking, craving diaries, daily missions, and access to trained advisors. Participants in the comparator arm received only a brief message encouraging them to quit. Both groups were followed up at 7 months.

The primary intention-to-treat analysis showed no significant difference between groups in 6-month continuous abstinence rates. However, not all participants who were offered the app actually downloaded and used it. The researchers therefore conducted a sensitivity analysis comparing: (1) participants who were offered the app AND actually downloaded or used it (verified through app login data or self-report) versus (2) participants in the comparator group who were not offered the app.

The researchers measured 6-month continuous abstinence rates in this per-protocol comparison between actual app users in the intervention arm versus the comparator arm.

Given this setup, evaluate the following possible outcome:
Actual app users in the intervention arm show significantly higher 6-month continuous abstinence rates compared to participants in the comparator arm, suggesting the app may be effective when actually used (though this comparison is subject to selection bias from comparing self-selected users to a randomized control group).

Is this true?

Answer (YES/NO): YES